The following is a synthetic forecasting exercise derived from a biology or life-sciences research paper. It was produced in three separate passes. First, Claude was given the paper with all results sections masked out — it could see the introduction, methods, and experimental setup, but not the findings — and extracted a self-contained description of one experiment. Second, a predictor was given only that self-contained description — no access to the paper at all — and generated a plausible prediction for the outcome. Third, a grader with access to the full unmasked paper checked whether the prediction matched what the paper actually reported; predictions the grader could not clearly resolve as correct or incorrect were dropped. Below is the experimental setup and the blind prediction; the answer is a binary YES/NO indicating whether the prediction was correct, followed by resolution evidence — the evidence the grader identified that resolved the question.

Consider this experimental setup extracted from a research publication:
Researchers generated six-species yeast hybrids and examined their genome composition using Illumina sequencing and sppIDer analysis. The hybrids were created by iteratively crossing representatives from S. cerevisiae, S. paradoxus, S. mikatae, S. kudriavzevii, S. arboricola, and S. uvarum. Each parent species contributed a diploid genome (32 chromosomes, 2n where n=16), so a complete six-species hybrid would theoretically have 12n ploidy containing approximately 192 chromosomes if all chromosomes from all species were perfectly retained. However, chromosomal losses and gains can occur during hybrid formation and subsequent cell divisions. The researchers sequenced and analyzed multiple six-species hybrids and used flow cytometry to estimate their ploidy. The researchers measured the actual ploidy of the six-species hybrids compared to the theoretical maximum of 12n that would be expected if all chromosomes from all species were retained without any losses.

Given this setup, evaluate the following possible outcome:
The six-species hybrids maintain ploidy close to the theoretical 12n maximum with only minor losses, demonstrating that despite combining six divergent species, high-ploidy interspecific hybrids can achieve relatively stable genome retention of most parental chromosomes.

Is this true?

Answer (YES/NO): NO